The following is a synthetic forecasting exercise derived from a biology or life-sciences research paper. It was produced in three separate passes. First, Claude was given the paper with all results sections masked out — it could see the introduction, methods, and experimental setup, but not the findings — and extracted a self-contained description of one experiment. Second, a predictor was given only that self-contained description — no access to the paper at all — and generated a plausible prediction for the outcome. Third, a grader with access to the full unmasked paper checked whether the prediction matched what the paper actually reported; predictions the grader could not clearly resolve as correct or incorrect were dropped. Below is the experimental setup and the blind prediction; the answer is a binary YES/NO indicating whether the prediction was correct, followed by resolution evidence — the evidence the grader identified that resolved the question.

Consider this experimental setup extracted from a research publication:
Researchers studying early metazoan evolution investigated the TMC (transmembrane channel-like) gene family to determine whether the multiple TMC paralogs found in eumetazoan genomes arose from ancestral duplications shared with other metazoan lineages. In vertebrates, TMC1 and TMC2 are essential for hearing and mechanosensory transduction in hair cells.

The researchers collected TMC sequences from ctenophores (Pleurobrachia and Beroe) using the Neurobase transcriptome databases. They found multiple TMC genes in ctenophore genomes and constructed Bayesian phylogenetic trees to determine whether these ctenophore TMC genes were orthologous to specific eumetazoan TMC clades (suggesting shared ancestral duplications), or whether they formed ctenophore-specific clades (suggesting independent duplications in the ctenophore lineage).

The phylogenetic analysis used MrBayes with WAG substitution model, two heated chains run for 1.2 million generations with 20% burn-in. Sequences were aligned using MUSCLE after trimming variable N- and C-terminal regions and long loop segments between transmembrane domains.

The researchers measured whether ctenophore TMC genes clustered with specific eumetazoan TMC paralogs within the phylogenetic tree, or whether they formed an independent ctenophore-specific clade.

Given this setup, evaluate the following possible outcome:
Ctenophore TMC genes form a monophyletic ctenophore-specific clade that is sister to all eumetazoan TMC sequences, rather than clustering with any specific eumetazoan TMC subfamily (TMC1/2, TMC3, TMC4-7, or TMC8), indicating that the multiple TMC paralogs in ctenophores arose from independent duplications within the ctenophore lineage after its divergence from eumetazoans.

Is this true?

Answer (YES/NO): NO